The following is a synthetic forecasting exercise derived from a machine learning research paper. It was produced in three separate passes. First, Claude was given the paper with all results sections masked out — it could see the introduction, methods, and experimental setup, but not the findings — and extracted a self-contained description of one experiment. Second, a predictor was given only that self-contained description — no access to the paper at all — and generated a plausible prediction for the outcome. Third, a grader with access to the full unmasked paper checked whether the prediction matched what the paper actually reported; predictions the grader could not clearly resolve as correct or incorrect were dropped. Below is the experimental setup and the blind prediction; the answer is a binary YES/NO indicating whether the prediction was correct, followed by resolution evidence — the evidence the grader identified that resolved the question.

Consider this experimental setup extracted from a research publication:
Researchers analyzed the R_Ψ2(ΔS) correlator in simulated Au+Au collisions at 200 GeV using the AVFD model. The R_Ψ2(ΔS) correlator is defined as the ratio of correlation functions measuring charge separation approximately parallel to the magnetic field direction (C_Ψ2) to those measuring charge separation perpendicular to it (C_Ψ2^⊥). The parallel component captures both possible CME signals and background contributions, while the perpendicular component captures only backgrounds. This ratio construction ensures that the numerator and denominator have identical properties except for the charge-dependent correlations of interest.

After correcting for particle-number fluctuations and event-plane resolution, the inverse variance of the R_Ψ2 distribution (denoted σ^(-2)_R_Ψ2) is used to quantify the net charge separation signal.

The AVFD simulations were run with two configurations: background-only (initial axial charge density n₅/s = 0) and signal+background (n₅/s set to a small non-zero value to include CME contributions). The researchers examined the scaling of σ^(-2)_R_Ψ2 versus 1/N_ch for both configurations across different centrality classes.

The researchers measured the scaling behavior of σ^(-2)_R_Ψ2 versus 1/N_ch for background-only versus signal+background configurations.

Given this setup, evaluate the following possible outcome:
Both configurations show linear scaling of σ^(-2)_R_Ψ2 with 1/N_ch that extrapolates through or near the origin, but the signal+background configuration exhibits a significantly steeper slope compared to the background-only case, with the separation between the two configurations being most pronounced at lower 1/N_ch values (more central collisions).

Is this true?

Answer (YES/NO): NO